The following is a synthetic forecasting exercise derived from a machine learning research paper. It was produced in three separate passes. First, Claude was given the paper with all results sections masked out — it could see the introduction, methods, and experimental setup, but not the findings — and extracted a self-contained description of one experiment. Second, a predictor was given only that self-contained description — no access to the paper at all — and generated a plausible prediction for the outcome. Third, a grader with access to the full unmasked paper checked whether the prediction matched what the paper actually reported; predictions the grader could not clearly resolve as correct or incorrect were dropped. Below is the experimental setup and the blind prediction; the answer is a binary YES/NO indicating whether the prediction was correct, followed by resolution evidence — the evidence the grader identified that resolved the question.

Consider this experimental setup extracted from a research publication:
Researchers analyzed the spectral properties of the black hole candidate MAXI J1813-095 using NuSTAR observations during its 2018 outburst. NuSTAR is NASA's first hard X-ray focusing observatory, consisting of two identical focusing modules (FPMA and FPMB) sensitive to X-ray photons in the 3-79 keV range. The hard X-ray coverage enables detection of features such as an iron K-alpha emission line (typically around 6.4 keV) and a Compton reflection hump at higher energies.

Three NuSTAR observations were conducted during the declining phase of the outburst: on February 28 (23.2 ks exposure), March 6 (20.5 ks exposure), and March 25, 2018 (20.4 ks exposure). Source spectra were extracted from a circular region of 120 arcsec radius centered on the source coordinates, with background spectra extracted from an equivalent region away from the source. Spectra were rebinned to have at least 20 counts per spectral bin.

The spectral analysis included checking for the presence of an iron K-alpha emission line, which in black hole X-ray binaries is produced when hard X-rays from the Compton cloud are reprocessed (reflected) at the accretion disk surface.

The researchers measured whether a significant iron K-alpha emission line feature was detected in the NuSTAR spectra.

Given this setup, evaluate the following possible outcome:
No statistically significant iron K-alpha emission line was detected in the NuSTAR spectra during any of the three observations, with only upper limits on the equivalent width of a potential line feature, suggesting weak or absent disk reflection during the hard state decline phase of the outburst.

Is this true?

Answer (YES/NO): NO